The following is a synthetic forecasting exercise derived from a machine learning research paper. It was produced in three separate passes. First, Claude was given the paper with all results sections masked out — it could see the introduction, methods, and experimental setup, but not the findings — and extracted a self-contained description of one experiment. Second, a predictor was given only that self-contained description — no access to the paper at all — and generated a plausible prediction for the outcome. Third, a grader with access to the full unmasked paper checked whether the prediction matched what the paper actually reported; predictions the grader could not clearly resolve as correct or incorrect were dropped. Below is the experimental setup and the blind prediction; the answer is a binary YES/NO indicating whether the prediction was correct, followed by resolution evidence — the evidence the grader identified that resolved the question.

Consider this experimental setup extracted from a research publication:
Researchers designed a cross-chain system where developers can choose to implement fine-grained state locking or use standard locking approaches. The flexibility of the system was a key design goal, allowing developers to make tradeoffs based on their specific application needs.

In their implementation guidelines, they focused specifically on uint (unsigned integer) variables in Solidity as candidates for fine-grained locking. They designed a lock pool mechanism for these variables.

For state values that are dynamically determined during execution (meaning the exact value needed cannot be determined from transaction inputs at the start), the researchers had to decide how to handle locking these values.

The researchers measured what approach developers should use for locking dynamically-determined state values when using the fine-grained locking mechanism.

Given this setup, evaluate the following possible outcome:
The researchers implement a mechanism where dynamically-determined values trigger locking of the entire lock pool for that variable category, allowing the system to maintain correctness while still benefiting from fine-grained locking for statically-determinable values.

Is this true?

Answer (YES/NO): NO